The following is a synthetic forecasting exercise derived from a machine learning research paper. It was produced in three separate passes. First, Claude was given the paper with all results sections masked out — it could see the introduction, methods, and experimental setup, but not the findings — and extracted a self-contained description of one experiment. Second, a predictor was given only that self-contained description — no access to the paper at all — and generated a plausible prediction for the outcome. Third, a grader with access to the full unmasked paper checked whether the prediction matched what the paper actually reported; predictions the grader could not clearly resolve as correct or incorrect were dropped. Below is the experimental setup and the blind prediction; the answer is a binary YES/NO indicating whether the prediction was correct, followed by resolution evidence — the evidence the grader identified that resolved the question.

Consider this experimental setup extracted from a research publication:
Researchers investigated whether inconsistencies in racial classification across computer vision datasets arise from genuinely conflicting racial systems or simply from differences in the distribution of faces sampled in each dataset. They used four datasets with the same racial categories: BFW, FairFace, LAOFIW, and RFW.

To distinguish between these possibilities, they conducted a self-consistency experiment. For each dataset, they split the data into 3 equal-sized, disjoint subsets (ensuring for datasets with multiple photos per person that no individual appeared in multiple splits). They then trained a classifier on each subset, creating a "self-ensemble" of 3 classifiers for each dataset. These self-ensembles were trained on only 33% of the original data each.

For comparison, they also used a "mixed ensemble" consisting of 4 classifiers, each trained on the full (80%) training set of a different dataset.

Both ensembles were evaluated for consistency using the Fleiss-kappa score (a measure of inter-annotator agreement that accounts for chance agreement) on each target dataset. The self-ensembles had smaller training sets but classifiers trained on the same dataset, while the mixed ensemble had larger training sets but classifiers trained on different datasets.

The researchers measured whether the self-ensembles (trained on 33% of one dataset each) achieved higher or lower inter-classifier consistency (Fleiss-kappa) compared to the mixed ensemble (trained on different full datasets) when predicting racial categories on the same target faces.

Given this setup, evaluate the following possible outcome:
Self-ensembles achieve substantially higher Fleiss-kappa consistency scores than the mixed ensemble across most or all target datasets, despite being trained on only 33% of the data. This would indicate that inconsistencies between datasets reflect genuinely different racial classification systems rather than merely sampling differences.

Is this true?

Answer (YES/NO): YES